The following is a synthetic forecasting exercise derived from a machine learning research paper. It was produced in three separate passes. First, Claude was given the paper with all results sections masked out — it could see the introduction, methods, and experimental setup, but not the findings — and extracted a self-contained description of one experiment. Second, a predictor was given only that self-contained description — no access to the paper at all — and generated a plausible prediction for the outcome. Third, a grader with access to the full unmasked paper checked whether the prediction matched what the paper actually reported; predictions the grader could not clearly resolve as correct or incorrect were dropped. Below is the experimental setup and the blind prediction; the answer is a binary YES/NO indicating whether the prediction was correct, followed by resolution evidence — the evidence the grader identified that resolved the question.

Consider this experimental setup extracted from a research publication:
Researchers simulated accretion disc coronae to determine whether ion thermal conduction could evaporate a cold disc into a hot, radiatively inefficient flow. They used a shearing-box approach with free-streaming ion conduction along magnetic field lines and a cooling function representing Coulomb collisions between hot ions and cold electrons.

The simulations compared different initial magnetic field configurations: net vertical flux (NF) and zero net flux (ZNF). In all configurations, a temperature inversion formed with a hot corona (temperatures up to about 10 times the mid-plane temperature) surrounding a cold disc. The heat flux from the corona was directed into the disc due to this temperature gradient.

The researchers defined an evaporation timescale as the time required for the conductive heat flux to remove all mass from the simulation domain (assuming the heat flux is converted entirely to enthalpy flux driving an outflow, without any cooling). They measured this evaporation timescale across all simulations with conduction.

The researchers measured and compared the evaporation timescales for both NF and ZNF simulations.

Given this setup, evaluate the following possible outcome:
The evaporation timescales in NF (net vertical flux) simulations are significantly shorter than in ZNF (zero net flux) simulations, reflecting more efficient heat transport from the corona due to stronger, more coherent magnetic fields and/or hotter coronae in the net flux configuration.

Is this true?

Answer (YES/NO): NO